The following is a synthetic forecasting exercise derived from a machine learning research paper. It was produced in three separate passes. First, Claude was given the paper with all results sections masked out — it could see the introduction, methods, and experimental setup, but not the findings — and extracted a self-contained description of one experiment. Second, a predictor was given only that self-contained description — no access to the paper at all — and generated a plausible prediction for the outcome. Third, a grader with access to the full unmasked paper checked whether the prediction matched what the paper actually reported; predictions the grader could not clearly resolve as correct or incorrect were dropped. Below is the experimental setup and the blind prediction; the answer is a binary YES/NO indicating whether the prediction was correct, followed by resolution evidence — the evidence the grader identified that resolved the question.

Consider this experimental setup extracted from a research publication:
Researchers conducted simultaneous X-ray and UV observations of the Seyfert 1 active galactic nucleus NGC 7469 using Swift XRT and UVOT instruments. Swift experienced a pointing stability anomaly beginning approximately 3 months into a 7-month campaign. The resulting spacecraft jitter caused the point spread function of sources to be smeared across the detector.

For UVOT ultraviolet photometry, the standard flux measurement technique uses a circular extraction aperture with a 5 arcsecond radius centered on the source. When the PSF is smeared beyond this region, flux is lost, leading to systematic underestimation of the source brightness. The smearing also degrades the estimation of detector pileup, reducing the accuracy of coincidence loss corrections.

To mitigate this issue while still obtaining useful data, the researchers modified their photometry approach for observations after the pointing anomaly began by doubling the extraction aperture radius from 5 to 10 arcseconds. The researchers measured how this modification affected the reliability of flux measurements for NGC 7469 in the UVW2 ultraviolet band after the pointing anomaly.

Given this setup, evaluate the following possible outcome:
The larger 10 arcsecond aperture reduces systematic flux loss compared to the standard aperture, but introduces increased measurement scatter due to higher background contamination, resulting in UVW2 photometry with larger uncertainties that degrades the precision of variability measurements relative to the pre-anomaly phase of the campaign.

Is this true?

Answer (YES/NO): NO